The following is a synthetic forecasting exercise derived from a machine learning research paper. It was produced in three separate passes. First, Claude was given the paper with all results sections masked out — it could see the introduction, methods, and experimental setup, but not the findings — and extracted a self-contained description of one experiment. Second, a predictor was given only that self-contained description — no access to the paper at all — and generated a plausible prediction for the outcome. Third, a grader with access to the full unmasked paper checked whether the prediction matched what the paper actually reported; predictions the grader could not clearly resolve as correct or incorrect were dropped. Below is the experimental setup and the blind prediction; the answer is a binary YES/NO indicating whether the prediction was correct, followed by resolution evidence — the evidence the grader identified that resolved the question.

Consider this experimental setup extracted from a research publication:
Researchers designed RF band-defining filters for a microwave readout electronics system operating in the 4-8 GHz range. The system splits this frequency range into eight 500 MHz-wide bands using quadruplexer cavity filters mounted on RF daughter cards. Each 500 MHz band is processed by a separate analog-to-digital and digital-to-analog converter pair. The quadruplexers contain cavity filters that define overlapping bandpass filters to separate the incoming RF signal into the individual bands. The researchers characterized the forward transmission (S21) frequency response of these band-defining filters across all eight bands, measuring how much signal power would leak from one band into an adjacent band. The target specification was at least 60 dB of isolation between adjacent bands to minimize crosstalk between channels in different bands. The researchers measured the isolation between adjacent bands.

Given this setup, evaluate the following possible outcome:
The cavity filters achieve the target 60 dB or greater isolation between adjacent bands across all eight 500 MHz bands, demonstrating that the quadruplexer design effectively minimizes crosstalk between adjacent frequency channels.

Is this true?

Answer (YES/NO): YES